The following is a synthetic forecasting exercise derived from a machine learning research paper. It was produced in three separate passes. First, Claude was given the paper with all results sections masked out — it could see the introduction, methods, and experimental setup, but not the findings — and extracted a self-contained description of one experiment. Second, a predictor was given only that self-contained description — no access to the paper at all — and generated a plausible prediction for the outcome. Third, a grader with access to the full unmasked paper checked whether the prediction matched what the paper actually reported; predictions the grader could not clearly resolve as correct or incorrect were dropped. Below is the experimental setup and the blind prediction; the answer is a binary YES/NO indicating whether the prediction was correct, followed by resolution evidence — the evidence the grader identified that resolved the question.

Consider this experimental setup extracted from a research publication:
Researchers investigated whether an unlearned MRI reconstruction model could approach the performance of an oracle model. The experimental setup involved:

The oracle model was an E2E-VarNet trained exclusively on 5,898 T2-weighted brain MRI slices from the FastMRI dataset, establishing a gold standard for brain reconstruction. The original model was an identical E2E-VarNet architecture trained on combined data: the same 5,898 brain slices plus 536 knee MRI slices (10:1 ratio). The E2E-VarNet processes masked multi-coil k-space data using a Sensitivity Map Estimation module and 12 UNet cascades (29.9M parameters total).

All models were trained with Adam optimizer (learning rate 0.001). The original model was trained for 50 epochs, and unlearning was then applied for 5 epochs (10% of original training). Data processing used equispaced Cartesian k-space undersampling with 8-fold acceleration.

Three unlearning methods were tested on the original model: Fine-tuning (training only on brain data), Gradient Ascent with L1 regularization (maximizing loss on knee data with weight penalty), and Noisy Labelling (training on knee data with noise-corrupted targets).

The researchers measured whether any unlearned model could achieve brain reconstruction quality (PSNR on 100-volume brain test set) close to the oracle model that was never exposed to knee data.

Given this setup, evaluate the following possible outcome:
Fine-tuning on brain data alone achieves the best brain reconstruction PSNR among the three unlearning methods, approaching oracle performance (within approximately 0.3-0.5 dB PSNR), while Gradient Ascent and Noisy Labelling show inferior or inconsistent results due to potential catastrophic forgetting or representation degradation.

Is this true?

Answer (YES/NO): YES